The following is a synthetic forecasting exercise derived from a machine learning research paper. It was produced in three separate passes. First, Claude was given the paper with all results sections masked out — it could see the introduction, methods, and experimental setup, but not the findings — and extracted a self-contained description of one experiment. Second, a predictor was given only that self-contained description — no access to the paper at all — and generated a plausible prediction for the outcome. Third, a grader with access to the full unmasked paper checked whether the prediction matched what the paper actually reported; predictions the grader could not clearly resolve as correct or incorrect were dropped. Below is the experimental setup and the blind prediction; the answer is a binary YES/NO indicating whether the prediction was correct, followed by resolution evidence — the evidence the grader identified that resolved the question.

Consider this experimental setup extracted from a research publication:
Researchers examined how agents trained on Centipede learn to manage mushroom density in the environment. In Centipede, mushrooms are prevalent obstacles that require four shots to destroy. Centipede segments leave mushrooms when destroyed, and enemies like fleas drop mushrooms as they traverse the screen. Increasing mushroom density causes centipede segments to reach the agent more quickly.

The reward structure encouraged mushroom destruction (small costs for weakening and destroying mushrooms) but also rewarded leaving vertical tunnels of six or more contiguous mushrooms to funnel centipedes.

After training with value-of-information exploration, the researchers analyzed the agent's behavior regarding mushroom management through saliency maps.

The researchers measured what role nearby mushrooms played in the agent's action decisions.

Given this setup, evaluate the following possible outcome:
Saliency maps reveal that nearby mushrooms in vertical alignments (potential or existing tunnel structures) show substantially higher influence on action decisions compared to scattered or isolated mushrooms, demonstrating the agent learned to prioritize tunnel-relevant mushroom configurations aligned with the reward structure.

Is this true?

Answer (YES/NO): NO